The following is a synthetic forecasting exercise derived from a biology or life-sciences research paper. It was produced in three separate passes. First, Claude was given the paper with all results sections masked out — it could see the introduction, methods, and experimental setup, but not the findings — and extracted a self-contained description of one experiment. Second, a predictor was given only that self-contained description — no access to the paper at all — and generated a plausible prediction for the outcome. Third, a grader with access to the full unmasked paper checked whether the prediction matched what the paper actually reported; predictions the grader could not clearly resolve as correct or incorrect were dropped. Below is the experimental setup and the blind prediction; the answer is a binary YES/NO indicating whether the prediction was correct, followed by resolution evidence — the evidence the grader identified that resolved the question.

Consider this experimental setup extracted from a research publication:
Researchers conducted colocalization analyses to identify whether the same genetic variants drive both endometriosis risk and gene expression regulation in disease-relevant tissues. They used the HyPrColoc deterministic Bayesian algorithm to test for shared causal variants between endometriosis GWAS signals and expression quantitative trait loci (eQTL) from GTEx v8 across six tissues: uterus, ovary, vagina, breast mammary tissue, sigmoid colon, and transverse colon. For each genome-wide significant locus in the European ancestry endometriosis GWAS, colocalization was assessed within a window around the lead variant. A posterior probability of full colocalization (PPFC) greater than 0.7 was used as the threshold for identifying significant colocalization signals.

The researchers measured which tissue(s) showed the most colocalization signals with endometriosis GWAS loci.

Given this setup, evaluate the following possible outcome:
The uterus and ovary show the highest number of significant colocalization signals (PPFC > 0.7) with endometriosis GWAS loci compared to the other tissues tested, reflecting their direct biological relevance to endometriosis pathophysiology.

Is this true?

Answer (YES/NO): NO